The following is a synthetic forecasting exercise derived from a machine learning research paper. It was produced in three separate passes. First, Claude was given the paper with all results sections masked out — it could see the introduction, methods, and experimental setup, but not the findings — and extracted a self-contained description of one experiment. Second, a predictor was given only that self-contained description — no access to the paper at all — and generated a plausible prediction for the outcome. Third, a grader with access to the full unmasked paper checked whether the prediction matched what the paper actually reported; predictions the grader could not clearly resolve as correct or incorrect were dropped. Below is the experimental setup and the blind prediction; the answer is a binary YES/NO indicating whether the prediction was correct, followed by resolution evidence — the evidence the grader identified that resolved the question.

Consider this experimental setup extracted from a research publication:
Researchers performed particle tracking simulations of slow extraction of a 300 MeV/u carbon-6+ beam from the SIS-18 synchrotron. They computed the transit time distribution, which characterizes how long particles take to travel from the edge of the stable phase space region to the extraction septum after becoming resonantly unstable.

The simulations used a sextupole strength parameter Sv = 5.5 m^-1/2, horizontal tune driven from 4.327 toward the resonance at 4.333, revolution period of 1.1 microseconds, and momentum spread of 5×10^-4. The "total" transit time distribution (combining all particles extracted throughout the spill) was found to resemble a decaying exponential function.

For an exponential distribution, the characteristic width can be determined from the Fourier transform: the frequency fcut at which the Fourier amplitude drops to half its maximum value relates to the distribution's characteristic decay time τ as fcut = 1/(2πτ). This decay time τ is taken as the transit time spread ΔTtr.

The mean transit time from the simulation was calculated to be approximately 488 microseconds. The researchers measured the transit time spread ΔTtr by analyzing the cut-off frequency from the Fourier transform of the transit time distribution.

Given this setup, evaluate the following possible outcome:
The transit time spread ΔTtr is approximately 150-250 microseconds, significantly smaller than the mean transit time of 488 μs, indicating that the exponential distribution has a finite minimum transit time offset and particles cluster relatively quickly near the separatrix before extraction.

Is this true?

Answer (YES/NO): NO